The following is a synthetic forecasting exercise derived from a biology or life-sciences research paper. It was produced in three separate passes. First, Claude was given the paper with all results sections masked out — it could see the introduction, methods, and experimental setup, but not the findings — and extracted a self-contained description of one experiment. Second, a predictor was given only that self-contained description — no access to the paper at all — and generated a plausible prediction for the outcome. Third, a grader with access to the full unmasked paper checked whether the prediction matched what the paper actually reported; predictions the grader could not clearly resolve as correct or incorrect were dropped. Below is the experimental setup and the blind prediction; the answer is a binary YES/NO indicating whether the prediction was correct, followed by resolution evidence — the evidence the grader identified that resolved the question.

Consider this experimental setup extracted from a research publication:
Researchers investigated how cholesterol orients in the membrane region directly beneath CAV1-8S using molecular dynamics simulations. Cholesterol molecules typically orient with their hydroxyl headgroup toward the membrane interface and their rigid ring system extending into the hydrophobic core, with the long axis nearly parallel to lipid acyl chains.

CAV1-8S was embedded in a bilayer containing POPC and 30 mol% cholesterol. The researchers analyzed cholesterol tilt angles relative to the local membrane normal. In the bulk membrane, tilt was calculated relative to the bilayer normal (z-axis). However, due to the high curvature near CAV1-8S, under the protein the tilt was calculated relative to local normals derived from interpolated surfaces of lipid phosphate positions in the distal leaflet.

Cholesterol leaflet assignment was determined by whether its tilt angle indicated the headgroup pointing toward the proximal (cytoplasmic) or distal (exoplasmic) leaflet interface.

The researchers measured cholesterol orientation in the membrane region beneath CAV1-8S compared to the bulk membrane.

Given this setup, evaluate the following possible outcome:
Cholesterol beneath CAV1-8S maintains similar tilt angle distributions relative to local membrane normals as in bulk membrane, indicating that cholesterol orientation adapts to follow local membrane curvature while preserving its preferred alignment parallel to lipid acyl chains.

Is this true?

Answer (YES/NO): NO